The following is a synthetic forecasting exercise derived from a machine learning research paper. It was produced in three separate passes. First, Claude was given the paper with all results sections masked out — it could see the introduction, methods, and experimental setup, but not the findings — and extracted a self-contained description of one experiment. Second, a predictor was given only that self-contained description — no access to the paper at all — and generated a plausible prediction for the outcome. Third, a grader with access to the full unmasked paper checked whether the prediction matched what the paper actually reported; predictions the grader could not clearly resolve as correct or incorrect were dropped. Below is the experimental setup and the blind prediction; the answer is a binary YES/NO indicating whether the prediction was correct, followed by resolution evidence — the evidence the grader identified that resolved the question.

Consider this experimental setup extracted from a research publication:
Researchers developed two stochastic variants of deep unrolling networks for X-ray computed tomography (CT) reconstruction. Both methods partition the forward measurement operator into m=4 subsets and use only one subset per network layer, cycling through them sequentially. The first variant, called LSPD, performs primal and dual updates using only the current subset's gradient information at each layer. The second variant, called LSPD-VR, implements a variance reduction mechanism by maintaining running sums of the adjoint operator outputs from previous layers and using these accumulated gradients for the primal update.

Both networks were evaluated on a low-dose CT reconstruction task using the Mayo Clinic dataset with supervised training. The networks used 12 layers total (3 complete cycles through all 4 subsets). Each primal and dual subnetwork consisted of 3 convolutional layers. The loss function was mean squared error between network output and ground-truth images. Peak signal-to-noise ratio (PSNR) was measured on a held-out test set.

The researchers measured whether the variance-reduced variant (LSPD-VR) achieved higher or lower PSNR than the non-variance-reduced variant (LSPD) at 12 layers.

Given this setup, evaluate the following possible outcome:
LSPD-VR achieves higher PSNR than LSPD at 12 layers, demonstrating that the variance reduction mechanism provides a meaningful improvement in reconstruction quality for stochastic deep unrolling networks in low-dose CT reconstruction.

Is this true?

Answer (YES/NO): NO